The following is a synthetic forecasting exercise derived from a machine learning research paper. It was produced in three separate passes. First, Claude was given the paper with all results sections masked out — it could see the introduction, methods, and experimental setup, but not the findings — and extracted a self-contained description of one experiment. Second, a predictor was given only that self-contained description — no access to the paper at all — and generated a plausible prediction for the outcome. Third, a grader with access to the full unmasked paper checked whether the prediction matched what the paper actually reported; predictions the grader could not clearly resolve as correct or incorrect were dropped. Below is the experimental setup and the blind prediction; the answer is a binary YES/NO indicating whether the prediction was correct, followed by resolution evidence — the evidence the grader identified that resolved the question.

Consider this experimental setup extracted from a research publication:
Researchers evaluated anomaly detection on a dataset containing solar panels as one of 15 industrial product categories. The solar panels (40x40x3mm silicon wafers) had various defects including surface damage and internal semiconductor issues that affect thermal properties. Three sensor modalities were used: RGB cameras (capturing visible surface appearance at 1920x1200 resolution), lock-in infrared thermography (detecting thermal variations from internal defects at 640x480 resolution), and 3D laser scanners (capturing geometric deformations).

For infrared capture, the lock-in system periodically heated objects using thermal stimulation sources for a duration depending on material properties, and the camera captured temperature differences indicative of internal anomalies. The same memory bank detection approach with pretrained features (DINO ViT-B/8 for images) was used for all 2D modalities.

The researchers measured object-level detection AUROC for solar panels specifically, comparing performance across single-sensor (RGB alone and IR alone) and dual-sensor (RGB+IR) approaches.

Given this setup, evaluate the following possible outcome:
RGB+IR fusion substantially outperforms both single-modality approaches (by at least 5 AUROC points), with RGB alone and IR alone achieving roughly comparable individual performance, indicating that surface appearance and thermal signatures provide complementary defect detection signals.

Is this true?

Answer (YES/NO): NO